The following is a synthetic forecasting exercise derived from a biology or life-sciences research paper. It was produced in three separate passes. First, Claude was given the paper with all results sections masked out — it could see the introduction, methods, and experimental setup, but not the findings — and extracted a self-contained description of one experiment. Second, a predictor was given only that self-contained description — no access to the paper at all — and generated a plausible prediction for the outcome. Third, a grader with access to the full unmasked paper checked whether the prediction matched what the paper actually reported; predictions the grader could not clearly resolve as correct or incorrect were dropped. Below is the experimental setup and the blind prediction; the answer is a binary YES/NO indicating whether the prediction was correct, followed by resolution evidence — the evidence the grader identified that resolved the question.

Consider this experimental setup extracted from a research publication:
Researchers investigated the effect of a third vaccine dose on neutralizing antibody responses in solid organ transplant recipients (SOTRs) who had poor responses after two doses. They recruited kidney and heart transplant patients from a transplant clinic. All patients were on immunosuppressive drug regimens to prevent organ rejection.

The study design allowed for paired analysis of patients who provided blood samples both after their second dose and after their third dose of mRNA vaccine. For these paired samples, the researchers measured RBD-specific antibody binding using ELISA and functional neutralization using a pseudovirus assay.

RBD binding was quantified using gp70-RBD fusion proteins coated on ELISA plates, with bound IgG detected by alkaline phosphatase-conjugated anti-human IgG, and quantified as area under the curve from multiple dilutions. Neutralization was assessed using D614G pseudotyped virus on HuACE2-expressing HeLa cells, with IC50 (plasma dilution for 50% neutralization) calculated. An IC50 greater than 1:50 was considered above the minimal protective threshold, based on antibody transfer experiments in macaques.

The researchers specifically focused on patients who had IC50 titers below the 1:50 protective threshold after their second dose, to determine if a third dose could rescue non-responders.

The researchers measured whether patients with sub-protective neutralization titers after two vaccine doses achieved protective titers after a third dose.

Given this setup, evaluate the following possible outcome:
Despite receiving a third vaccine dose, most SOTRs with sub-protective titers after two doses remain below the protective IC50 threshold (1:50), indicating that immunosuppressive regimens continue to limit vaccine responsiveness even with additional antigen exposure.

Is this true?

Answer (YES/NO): YES